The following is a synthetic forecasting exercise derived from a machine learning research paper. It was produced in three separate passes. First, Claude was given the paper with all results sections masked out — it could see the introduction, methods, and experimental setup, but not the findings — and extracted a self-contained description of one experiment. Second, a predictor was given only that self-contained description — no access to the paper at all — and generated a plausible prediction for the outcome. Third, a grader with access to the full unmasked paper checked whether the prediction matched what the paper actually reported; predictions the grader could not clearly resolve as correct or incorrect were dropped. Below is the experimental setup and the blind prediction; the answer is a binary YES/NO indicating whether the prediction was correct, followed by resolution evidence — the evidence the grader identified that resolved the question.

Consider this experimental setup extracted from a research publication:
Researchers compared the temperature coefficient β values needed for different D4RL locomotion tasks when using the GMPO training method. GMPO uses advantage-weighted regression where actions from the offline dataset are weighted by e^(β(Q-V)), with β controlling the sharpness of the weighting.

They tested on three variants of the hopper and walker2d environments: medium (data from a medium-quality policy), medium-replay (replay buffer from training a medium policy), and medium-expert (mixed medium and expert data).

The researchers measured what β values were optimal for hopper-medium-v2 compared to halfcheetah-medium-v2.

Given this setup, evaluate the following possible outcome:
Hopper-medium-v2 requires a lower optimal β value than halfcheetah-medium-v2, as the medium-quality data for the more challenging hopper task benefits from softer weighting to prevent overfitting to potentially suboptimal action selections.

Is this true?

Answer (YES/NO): NO